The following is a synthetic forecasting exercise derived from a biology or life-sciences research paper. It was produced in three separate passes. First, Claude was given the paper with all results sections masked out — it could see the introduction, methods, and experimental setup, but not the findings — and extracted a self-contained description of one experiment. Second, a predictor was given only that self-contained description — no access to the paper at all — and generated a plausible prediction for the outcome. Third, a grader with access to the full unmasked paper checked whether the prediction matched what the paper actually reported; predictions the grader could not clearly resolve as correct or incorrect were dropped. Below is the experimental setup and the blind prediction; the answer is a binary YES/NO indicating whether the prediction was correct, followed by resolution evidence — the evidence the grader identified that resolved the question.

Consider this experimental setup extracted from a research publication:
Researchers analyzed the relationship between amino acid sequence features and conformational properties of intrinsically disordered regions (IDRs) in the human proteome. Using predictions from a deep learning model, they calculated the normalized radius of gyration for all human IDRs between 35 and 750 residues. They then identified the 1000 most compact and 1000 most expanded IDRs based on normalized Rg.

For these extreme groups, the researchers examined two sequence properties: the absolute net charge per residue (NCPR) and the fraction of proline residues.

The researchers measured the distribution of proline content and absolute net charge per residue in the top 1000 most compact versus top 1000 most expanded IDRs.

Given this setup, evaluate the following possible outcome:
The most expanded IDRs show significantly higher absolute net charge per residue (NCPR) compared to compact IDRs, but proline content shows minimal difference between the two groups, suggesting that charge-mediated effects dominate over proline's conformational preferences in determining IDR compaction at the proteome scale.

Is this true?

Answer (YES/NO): NO